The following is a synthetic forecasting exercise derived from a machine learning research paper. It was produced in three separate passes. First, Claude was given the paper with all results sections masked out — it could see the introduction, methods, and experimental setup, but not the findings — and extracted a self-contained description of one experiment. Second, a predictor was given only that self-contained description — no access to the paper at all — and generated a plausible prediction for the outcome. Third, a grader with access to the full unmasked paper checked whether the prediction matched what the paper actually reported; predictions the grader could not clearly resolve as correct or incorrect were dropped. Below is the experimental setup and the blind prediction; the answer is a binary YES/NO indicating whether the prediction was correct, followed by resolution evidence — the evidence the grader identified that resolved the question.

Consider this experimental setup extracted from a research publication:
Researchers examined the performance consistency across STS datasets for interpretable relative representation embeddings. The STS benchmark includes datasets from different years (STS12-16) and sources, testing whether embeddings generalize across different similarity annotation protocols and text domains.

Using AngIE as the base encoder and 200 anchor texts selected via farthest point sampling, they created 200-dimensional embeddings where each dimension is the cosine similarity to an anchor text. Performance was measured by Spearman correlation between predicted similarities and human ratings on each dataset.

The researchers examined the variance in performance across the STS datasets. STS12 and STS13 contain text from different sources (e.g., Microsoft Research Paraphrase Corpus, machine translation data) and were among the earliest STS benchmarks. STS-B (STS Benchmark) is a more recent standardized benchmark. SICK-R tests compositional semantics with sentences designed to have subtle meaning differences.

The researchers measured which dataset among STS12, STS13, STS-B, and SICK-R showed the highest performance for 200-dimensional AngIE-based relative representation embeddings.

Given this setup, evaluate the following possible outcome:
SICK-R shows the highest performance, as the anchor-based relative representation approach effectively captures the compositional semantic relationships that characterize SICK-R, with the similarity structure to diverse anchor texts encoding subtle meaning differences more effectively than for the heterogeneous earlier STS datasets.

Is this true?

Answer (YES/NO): NO